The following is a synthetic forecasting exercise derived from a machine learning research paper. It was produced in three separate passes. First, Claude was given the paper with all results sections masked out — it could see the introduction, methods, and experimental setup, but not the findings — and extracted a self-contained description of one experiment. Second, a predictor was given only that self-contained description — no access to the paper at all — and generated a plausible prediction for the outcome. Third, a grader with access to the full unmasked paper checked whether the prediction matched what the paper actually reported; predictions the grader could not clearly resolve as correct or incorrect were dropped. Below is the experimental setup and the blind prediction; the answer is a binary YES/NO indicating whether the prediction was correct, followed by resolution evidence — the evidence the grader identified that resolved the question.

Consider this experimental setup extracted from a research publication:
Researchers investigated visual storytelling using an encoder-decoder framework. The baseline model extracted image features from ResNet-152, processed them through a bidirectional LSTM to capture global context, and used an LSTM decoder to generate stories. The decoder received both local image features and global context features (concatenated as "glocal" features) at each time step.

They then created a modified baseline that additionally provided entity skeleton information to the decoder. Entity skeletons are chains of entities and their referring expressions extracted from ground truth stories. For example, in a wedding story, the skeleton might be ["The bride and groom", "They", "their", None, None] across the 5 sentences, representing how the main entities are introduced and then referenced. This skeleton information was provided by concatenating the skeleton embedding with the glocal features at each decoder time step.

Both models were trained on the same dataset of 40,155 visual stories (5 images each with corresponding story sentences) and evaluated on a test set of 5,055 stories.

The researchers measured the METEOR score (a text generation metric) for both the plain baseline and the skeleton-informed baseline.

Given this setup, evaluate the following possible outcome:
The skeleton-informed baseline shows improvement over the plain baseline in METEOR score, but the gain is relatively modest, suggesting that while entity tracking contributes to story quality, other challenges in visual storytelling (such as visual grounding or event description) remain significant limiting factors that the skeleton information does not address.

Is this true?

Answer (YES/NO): NO